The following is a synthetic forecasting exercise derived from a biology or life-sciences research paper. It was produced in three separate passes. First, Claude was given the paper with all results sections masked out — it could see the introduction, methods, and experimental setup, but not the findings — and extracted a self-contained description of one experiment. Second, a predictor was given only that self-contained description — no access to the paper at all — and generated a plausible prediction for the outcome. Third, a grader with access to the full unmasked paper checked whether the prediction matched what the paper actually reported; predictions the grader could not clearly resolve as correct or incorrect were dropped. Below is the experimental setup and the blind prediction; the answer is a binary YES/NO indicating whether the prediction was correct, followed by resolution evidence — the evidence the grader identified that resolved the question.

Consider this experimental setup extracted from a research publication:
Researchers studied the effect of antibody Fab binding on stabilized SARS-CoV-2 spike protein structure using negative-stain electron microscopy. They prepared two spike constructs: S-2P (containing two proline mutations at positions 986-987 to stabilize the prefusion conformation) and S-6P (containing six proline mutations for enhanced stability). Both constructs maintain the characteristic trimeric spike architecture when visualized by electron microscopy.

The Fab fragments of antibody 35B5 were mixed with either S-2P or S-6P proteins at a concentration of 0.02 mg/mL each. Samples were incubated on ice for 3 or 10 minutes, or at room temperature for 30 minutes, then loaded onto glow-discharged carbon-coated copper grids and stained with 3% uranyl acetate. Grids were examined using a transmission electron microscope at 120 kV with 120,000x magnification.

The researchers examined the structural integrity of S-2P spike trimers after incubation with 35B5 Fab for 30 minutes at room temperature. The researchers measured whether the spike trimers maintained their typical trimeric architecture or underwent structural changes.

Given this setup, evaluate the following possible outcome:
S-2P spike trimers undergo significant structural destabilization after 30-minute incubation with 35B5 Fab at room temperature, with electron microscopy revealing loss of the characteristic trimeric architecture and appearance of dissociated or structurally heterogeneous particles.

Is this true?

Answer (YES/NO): YES